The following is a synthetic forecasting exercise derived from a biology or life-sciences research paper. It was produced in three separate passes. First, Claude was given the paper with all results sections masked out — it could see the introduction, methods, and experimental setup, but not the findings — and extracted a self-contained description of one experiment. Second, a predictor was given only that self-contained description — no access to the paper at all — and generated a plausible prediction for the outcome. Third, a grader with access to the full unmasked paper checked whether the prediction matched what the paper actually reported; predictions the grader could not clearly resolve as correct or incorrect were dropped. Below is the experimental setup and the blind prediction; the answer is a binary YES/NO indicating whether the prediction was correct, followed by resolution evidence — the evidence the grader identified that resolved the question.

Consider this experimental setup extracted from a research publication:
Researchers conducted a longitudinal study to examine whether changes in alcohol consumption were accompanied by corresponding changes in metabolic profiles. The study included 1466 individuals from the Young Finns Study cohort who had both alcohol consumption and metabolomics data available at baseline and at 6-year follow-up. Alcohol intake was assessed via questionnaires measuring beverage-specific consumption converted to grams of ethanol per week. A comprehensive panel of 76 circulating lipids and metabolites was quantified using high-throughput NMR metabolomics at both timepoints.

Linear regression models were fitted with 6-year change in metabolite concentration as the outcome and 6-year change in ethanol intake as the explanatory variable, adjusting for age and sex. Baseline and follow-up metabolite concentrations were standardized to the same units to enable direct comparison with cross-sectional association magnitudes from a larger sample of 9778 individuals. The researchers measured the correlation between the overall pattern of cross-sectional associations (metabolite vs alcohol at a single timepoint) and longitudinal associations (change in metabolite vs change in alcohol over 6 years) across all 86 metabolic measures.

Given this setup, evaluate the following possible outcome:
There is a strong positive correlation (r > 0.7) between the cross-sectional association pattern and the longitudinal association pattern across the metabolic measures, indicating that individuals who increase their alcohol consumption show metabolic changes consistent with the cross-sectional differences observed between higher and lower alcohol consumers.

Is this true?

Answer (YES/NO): YES